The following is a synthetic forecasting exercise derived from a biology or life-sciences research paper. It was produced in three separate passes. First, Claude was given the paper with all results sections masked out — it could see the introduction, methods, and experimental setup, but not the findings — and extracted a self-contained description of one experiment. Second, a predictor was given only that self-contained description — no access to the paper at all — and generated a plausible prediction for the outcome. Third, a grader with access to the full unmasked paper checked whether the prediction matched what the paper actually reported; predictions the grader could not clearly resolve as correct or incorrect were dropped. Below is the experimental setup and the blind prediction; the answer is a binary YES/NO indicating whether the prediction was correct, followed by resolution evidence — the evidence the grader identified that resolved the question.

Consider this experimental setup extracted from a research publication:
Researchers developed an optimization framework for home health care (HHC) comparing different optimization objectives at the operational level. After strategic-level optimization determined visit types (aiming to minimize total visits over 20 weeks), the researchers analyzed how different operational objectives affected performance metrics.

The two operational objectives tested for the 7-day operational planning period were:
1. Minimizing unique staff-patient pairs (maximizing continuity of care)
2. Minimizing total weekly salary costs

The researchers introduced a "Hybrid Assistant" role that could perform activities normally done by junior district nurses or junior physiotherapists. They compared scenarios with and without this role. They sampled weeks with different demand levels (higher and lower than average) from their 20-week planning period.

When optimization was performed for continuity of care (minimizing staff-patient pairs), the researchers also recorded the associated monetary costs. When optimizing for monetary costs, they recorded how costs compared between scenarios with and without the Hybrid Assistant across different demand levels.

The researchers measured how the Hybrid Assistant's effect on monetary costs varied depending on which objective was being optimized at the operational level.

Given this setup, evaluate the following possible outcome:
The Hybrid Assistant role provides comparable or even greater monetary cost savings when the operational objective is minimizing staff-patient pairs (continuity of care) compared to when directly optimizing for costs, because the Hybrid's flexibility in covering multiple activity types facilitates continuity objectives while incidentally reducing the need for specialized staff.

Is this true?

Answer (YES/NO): NO